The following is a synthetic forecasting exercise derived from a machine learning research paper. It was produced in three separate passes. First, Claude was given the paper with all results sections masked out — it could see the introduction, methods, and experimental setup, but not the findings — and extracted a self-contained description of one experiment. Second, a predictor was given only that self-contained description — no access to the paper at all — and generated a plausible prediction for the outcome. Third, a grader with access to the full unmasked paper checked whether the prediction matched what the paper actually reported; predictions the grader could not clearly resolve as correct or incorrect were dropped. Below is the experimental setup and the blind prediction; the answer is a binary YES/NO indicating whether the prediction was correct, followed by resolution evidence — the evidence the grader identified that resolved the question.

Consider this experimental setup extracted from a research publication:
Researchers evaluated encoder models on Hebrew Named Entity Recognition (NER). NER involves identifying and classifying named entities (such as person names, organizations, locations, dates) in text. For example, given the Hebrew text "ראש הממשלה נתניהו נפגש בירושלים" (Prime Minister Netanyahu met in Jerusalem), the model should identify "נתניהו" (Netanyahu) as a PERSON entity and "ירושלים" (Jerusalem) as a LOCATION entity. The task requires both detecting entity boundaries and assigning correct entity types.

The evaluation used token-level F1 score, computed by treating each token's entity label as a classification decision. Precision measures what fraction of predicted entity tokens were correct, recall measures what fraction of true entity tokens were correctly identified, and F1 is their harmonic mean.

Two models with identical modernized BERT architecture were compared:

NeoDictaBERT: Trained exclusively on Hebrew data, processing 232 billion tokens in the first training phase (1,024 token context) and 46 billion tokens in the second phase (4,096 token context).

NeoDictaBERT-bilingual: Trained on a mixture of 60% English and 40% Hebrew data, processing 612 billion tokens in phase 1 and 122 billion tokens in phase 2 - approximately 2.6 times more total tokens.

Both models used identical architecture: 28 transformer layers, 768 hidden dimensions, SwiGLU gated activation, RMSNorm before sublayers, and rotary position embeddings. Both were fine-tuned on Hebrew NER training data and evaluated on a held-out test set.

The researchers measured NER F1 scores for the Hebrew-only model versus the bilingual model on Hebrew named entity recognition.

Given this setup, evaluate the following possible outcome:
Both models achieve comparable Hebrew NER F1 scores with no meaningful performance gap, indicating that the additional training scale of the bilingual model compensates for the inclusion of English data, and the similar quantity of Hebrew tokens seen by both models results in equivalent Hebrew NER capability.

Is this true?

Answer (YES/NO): NO